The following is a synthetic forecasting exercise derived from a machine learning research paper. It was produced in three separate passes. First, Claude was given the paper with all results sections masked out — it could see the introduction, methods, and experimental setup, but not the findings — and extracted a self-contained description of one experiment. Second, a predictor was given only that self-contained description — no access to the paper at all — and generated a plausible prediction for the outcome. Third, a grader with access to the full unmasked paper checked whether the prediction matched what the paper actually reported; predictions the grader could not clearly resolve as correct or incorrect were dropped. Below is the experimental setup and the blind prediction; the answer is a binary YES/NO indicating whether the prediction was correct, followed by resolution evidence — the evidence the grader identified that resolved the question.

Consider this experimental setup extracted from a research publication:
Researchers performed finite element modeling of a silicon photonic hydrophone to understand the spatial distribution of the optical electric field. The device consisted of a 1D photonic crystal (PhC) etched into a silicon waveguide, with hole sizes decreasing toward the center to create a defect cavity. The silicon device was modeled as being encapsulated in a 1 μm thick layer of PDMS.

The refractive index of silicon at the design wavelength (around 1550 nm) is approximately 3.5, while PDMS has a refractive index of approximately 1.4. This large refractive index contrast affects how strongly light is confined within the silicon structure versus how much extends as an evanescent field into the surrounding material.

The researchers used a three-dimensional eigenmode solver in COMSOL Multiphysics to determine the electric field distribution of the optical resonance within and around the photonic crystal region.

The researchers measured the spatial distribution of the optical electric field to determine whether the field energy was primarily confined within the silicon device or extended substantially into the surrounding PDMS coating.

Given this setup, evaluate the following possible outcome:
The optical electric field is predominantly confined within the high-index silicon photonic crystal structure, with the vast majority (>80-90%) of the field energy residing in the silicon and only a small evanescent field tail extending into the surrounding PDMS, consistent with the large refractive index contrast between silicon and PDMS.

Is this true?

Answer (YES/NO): NO